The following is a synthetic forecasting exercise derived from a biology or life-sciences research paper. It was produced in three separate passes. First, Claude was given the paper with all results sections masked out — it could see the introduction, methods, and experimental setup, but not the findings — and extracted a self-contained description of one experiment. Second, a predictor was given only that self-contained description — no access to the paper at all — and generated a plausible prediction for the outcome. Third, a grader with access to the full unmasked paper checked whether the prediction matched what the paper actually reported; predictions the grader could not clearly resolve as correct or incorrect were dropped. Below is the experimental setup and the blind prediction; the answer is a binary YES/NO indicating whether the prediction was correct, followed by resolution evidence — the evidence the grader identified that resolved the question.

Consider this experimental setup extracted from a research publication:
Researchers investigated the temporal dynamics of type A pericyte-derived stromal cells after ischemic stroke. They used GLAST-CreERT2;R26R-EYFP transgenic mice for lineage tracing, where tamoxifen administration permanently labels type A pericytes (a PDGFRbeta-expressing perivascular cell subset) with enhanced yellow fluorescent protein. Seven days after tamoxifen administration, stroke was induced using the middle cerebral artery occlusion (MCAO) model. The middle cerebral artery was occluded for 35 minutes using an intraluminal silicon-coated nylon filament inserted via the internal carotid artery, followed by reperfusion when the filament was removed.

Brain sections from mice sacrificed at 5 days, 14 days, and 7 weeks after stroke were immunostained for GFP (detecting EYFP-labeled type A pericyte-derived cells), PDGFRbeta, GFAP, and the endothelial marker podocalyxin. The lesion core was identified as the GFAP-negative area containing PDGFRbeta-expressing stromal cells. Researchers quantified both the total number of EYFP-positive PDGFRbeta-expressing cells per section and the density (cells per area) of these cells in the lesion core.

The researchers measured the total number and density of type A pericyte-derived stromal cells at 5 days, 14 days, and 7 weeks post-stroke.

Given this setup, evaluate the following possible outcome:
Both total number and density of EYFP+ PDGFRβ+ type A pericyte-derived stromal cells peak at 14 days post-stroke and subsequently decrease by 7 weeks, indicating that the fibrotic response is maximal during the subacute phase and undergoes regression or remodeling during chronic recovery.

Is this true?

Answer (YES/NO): NO